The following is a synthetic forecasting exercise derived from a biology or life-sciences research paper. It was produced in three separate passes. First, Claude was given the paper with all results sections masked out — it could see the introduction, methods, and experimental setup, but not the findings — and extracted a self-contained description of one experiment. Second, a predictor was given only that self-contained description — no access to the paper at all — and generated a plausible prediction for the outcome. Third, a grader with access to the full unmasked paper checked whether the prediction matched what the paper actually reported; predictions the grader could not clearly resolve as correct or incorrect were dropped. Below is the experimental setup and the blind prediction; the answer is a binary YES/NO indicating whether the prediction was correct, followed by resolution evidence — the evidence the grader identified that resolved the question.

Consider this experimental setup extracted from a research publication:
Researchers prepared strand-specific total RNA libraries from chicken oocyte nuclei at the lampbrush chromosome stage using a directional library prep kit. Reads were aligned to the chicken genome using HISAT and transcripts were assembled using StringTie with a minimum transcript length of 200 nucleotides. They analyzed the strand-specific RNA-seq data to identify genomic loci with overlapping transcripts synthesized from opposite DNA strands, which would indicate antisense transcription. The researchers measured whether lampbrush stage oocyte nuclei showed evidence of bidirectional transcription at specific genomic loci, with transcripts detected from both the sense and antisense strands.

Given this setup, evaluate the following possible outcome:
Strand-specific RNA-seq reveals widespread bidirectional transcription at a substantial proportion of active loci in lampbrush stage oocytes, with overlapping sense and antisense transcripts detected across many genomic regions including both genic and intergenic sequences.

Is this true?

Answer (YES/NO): NO